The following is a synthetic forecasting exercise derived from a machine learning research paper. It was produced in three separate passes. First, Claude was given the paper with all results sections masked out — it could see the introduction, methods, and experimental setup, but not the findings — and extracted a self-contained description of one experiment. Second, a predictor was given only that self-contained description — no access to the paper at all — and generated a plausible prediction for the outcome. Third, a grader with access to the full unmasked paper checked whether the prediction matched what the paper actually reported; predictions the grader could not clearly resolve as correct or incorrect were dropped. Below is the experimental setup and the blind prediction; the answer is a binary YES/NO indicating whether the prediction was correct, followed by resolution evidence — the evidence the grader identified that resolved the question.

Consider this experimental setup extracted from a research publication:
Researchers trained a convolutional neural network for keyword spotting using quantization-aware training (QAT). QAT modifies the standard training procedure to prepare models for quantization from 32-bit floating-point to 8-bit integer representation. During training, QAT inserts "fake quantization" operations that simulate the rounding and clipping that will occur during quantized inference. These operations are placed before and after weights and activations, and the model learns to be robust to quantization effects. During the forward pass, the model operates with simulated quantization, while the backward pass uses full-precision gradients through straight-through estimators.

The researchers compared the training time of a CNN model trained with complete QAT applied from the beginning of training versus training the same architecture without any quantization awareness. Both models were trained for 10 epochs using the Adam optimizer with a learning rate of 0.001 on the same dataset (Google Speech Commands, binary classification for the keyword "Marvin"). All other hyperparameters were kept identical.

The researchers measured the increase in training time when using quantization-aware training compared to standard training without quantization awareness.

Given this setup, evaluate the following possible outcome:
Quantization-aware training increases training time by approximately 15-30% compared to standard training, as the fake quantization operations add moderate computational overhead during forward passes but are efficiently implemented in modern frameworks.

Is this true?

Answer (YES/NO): YES